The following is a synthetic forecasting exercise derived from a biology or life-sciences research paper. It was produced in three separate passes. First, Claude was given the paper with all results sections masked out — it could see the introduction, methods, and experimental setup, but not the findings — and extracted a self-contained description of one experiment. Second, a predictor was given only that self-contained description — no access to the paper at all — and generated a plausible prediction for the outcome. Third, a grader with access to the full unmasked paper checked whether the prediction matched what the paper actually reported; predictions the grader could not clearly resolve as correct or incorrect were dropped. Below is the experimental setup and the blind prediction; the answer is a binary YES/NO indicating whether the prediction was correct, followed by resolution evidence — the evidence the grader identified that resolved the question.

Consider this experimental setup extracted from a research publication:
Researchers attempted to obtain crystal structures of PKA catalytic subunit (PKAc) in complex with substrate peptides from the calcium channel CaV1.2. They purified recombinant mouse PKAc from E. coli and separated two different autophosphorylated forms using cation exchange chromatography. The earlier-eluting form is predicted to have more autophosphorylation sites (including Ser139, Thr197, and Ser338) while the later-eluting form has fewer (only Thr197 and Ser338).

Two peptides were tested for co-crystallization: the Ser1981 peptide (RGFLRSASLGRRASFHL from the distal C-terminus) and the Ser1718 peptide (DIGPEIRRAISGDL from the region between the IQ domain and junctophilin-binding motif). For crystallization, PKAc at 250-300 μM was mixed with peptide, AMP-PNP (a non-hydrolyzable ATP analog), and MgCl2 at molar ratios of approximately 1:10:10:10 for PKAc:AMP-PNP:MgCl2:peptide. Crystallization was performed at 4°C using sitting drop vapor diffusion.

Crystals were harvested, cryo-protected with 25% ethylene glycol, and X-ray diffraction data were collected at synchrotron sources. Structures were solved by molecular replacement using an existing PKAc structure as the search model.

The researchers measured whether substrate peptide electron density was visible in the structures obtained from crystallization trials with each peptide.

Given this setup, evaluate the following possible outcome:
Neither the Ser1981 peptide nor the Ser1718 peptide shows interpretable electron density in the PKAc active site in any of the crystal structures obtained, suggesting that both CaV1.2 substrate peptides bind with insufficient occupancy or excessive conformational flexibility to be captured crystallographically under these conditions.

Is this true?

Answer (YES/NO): NO